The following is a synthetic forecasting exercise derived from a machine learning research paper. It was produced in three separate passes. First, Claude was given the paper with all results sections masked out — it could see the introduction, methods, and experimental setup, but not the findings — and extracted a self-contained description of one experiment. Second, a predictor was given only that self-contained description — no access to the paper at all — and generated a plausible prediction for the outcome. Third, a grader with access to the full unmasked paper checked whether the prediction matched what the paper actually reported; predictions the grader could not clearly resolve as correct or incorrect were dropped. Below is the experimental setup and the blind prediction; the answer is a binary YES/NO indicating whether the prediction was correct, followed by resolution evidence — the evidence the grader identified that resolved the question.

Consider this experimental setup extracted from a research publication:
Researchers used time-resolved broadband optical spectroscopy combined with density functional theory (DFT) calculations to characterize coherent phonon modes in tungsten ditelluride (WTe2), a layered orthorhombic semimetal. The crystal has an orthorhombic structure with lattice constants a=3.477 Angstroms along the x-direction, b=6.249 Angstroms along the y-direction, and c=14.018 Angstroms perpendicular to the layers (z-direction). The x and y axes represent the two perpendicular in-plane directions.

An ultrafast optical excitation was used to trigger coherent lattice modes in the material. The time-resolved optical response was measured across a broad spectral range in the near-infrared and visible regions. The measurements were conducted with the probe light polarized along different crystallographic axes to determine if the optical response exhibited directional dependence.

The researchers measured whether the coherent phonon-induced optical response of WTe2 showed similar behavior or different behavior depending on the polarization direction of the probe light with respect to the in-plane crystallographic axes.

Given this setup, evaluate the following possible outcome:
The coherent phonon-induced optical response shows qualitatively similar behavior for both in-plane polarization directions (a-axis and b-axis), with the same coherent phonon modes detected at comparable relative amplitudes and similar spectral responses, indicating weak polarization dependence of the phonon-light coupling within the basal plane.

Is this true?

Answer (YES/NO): NO